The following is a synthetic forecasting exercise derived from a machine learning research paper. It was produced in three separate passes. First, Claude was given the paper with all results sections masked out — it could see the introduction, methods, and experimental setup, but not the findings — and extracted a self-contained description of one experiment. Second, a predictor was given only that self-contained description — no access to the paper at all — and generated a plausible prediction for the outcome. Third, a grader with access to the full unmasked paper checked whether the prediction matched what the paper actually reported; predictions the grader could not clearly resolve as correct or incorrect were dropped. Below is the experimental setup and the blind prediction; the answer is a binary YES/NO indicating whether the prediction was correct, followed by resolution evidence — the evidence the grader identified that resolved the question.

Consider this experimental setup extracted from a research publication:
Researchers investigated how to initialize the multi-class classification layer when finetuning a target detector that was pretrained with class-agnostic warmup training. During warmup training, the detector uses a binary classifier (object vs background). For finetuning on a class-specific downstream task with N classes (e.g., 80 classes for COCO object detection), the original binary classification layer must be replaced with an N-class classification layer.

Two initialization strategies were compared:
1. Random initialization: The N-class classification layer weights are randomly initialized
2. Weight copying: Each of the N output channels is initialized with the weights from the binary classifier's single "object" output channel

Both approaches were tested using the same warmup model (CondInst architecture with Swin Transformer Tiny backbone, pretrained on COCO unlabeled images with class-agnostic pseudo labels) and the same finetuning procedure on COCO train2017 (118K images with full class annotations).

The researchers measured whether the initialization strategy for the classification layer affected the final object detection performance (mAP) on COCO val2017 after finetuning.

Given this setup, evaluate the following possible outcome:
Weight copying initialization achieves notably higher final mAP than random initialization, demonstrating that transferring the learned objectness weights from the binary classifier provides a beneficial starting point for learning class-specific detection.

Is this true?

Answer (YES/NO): NO